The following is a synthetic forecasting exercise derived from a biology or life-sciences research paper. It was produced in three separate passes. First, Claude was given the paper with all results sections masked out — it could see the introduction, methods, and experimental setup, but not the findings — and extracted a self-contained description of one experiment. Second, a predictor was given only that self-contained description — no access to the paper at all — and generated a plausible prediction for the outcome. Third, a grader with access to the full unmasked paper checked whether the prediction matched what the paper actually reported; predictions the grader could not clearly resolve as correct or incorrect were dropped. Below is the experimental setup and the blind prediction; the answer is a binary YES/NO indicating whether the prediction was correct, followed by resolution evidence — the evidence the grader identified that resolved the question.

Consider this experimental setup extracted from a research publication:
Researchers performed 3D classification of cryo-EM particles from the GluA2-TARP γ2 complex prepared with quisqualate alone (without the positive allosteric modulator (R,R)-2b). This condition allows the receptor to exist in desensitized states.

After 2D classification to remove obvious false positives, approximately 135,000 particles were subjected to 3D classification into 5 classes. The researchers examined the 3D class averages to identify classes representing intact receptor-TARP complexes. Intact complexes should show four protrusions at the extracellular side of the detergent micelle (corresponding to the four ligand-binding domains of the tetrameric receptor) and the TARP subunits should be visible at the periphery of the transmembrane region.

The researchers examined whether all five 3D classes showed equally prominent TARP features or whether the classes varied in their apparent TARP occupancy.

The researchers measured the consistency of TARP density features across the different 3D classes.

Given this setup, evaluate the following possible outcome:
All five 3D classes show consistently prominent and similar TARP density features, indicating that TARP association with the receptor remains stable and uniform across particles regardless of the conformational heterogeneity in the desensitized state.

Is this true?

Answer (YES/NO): NO